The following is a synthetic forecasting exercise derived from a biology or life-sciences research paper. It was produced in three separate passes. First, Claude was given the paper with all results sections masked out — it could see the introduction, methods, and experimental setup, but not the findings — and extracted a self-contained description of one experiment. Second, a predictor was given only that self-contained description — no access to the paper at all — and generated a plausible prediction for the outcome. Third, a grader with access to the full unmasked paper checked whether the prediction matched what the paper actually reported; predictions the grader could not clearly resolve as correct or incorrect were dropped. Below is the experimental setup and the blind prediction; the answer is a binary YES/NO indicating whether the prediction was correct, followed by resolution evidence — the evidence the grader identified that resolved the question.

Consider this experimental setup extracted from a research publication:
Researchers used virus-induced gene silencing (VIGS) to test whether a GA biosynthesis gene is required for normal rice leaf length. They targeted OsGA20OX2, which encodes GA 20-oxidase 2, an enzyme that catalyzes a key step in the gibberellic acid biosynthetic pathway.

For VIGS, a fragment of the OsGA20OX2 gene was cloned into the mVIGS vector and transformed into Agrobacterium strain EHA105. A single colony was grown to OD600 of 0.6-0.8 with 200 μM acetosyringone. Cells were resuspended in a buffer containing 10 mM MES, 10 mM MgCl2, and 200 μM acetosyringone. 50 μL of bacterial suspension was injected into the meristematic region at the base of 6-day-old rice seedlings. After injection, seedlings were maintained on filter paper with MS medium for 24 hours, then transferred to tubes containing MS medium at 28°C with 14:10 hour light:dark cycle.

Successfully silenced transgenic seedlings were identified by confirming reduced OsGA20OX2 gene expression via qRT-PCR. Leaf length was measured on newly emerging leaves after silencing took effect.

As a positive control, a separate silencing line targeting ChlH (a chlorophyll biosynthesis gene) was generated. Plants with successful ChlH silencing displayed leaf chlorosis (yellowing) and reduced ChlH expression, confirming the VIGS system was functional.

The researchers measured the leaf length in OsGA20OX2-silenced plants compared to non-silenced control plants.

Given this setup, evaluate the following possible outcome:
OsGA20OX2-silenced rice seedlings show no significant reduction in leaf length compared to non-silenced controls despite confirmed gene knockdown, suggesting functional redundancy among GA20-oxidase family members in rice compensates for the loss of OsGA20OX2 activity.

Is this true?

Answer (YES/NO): NO